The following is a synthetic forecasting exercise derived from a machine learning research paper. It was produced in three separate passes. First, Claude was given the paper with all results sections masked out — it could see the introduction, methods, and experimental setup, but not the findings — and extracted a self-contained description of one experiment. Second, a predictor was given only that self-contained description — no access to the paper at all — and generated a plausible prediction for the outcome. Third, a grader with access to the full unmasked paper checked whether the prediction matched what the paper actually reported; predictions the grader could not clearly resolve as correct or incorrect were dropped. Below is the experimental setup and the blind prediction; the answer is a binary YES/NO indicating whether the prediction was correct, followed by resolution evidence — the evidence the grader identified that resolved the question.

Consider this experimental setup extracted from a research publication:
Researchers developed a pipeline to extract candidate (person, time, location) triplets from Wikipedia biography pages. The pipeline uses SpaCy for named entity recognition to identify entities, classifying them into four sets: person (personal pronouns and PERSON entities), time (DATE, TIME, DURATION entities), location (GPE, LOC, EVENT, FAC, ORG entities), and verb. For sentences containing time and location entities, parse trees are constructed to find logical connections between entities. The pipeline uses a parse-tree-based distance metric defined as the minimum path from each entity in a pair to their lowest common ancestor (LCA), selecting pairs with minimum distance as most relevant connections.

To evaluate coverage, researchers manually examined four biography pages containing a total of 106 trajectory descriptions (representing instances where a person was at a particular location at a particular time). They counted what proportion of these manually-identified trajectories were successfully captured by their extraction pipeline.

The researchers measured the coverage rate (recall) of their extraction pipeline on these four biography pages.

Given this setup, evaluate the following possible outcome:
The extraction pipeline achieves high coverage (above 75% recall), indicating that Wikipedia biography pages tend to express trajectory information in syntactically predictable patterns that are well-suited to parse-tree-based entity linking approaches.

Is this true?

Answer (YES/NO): YES